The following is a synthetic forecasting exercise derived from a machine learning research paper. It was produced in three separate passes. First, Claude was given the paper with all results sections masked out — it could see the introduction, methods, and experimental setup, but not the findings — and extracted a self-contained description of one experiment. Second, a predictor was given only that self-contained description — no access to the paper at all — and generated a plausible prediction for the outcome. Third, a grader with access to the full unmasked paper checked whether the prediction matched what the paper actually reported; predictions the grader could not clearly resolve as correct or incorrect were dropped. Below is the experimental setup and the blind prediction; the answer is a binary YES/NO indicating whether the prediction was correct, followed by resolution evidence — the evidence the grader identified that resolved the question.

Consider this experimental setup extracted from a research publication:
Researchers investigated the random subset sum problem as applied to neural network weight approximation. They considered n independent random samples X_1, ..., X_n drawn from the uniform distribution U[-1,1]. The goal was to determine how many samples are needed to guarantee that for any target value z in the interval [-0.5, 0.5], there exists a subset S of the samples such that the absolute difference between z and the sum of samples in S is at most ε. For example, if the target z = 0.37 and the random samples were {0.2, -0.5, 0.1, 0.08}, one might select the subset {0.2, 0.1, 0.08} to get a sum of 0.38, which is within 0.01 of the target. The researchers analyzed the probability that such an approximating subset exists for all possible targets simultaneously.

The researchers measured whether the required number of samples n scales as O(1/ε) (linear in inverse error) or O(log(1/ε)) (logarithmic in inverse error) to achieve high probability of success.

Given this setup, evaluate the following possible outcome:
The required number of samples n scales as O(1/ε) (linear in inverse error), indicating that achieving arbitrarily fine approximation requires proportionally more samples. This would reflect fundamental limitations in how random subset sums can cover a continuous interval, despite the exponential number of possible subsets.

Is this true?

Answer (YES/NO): NO